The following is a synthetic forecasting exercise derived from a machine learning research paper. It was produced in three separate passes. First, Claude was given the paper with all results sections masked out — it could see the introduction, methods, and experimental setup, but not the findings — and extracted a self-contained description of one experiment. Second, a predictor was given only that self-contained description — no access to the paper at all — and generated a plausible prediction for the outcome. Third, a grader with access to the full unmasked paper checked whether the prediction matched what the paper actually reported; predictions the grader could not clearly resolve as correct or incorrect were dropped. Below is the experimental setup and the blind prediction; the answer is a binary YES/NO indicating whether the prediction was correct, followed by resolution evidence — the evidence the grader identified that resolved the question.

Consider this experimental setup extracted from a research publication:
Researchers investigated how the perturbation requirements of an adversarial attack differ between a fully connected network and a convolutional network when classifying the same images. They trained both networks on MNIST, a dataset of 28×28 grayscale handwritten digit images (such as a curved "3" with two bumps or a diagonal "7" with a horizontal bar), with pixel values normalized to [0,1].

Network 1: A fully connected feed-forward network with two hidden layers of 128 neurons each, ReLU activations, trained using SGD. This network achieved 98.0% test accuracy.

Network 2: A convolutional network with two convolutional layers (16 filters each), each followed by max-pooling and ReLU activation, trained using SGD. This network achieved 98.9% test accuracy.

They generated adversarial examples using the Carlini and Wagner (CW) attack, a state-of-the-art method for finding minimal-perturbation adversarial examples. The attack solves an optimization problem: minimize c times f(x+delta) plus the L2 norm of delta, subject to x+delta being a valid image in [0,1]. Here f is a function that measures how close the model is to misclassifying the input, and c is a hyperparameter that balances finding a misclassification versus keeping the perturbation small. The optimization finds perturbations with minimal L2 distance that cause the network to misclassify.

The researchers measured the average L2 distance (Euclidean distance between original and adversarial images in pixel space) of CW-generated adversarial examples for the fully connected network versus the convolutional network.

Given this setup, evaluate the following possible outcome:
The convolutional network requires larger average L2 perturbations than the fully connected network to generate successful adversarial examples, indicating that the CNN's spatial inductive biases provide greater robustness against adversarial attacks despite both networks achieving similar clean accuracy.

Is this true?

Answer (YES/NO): YES